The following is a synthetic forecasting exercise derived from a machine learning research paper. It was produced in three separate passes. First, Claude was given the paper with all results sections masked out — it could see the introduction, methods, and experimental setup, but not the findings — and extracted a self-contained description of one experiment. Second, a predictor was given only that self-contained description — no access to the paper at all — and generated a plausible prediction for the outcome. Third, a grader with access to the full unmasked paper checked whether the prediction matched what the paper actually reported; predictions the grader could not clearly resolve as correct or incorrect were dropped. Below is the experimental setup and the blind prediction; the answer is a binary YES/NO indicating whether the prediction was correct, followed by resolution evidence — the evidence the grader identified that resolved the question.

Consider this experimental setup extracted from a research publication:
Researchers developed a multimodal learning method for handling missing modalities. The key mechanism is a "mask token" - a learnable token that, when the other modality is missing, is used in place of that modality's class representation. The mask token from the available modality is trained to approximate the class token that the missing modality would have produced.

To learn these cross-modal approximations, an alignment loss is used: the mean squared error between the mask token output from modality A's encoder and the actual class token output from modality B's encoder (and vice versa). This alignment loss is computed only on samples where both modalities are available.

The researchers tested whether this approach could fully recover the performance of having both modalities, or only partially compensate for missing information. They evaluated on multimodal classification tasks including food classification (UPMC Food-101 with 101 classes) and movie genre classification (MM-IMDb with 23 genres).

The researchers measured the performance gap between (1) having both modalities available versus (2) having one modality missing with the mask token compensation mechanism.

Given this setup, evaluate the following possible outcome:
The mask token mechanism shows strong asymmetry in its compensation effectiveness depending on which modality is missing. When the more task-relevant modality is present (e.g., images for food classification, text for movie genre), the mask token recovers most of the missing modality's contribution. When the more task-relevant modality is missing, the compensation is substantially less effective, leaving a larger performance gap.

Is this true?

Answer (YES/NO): YES